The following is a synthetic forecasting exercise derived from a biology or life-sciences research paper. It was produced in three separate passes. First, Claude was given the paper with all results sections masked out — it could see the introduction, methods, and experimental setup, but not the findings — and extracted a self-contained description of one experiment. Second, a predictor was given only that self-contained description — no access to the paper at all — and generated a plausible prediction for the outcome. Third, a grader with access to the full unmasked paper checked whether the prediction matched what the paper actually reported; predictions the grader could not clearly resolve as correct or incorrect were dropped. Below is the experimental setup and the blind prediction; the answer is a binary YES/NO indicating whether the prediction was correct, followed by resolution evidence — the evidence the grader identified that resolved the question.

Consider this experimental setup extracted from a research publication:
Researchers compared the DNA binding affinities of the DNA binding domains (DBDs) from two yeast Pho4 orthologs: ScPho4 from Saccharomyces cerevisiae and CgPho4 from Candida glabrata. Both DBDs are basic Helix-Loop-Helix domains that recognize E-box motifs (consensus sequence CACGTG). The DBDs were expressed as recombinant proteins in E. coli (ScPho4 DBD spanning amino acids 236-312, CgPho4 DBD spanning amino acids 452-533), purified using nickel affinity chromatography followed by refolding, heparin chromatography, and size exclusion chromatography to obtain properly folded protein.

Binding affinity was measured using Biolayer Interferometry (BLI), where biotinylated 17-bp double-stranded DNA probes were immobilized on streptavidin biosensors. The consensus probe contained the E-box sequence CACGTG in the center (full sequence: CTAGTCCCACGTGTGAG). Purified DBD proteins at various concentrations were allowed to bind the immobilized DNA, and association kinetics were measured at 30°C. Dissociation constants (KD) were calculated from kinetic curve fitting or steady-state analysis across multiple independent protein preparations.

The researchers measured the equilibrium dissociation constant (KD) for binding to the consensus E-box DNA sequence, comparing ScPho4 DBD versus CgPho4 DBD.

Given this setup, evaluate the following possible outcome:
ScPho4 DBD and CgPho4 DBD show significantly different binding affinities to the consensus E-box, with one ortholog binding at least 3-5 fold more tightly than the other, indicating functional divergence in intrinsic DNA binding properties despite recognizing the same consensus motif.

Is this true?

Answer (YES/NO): YES